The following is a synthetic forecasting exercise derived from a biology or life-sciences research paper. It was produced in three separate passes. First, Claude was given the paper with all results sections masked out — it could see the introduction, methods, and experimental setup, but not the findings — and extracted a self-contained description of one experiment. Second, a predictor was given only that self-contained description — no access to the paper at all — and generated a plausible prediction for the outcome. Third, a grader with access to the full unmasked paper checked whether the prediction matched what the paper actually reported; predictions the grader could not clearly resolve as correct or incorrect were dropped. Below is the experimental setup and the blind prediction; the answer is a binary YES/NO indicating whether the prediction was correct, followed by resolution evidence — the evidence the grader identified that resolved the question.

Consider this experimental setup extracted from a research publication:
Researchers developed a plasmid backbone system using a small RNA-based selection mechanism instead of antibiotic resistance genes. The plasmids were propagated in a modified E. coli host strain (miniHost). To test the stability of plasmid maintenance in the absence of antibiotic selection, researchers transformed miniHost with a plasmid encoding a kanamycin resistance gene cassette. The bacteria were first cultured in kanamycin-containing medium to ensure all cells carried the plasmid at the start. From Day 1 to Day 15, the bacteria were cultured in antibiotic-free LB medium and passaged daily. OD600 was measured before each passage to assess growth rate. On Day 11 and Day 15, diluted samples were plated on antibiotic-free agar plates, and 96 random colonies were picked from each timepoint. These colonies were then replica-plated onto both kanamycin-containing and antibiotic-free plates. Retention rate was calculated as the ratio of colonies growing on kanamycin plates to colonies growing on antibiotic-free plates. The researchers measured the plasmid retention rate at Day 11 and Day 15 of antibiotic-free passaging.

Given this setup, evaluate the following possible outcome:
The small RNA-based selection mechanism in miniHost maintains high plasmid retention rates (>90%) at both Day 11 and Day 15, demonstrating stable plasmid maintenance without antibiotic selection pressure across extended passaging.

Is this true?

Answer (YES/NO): YES